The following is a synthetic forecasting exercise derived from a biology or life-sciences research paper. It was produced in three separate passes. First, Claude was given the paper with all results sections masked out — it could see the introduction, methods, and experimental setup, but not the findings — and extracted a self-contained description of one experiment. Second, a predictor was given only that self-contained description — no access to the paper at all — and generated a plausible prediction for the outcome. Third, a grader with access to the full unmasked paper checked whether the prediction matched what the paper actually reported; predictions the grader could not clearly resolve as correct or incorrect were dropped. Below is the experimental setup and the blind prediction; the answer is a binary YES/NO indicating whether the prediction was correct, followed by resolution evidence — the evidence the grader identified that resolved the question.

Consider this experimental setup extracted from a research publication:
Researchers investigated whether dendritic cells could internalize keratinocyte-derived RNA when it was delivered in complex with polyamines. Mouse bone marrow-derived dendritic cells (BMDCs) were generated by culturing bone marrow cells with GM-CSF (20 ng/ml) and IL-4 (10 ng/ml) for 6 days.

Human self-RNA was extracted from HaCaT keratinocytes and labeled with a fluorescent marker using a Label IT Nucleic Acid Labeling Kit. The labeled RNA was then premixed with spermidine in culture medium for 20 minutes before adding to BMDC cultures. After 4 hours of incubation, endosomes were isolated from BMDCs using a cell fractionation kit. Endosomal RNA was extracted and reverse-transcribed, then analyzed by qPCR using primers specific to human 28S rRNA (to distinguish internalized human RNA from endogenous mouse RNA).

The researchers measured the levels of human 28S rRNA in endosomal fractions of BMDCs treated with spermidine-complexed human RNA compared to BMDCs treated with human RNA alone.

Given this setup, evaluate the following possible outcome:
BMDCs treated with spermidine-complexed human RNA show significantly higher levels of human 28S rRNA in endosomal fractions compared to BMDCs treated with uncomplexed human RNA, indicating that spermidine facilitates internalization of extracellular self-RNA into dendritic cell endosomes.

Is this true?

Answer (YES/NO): NO